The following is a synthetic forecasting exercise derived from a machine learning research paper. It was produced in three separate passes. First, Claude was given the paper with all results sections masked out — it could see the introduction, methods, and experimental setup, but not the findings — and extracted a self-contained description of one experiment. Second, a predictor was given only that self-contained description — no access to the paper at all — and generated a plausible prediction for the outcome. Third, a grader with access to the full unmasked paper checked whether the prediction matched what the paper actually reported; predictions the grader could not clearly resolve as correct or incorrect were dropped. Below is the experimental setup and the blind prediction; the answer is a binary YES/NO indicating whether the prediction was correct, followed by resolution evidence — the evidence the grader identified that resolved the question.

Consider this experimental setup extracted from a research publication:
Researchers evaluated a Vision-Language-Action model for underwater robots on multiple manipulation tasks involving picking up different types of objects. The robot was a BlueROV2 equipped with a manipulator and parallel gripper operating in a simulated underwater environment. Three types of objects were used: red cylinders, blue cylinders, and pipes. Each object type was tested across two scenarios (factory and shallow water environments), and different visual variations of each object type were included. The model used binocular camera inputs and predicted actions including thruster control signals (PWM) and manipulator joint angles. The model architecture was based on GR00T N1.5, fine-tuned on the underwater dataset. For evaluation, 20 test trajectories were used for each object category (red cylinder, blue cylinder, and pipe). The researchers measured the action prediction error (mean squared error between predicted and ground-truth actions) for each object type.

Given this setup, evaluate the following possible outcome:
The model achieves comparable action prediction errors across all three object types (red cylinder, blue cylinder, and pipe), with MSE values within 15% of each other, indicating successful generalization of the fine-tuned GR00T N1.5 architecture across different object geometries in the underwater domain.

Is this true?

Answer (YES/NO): NO